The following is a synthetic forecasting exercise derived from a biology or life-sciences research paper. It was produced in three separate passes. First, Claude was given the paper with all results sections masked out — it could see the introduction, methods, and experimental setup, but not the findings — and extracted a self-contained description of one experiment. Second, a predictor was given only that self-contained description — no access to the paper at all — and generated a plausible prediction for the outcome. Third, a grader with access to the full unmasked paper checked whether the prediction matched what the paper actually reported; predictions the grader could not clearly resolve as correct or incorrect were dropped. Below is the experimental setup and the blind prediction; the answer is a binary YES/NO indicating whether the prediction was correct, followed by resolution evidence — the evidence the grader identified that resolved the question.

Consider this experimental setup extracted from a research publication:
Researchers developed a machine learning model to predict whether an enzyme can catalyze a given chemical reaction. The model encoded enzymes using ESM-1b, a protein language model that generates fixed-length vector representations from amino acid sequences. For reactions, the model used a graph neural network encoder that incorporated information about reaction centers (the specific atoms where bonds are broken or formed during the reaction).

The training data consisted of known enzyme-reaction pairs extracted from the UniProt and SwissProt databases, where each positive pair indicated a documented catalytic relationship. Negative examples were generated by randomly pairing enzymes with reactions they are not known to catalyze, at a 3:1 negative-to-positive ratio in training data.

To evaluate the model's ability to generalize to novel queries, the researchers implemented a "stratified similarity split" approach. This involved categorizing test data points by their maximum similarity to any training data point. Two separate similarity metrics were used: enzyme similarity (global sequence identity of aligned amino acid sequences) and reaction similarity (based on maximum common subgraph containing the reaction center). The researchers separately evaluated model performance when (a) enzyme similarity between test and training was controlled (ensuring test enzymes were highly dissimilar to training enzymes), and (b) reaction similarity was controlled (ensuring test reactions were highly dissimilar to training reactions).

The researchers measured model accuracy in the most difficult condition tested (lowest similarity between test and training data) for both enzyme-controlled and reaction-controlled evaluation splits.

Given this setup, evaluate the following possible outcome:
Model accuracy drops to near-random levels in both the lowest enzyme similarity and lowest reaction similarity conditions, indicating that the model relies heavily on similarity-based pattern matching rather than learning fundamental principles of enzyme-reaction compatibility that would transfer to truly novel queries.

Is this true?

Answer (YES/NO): NO